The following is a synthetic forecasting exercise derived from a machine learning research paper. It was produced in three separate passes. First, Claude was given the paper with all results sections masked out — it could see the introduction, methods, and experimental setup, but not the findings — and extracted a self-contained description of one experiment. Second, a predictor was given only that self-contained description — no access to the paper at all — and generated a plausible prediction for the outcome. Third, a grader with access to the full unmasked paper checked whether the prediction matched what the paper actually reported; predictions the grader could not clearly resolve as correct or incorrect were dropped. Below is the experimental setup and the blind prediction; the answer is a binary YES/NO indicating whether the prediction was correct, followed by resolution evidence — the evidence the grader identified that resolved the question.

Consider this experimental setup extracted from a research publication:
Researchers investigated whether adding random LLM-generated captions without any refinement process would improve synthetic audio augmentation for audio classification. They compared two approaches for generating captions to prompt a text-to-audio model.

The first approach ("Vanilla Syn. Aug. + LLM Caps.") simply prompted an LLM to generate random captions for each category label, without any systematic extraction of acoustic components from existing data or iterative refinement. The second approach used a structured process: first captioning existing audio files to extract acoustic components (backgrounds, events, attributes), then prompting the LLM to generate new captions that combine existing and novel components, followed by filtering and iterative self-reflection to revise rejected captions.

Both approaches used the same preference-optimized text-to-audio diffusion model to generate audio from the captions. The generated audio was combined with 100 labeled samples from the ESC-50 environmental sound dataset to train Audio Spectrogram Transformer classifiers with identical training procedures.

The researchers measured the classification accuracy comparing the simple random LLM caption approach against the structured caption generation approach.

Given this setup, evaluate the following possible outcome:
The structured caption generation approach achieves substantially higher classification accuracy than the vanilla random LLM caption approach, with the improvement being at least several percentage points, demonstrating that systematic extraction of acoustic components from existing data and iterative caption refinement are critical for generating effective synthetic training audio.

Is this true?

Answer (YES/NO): YES